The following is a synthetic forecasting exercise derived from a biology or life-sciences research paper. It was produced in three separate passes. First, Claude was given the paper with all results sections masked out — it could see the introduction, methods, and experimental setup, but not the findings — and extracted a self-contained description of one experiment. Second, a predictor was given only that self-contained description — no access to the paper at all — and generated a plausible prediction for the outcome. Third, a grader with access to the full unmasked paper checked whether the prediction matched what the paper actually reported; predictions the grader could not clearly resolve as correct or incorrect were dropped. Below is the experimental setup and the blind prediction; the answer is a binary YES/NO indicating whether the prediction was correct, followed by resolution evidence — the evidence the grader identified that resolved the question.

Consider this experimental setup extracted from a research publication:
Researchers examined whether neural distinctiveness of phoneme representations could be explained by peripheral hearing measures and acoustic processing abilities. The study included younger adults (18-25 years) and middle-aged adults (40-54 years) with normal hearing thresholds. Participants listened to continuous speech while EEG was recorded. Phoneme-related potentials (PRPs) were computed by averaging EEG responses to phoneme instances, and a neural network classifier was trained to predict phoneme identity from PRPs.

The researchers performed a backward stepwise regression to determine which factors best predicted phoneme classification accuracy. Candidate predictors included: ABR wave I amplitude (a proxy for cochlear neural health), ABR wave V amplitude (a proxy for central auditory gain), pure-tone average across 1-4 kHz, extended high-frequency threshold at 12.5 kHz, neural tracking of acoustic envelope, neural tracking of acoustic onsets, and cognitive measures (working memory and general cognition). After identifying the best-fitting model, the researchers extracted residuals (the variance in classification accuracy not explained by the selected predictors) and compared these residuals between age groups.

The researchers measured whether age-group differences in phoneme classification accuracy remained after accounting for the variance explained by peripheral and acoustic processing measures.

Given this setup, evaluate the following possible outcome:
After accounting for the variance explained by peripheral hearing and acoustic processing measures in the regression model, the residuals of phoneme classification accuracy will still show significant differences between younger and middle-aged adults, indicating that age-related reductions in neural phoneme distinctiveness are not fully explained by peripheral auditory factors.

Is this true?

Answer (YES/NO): YES